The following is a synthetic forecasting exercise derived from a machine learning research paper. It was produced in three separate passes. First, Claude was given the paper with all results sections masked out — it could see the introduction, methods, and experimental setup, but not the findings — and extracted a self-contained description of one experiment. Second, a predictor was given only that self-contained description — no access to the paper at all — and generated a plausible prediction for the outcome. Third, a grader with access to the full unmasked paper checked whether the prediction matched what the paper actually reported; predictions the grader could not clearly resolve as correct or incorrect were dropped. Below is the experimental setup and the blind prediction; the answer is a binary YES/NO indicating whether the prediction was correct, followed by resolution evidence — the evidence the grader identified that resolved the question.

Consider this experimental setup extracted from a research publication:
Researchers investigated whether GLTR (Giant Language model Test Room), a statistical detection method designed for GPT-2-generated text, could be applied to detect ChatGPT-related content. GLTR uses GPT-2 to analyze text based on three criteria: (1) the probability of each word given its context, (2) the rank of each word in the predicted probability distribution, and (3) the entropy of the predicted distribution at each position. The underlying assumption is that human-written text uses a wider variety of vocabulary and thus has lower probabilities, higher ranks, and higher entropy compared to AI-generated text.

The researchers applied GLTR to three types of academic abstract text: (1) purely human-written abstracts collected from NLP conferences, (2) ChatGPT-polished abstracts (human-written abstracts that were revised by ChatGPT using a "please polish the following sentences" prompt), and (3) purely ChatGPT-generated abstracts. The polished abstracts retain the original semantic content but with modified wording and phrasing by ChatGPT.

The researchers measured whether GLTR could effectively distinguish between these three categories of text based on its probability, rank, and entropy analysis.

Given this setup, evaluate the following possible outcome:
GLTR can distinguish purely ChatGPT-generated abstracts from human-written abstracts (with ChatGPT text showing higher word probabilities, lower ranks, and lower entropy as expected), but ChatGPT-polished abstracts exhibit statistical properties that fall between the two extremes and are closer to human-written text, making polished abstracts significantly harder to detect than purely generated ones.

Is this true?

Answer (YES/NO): YES